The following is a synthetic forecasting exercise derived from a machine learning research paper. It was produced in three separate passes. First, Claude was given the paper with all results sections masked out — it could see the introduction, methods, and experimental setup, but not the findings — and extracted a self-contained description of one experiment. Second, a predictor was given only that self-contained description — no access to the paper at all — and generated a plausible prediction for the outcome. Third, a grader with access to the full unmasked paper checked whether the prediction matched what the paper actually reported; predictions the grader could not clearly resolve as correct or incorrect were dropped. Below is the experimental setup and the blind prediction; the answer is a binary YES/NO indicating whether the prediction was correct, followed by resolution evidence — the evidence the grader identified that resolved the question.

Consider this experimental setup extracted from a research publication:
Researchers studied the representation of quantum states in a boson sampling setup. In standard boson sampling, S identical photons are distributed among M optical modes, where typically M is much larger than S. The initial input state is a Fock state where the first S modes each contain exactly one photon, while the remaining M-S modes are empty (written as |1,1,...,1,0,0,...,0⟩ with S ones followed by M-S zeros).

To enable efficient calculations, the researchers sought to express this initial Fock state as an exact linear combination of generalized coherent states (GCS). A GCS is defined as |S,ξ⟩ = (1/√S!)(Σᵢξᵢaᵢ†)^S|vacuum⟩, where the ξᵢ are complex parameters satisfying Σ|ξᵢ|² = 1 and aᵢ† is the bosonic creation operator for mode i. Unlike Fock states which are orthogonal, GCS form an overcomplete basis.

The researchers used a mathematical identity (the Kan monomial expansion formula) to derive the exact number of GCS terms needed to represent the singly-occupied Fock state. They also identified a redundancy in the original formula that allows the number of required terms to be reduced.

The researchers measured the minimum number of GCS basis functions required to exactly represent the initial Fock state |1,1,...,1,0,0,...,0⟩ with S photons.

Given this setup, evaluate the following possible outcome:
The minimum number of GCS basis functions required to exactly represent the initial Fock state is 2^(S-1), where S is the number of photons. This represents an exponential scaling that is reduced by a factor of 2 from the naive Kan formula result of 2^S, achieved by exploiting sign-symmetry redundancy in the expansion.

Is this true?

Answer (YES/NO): YES